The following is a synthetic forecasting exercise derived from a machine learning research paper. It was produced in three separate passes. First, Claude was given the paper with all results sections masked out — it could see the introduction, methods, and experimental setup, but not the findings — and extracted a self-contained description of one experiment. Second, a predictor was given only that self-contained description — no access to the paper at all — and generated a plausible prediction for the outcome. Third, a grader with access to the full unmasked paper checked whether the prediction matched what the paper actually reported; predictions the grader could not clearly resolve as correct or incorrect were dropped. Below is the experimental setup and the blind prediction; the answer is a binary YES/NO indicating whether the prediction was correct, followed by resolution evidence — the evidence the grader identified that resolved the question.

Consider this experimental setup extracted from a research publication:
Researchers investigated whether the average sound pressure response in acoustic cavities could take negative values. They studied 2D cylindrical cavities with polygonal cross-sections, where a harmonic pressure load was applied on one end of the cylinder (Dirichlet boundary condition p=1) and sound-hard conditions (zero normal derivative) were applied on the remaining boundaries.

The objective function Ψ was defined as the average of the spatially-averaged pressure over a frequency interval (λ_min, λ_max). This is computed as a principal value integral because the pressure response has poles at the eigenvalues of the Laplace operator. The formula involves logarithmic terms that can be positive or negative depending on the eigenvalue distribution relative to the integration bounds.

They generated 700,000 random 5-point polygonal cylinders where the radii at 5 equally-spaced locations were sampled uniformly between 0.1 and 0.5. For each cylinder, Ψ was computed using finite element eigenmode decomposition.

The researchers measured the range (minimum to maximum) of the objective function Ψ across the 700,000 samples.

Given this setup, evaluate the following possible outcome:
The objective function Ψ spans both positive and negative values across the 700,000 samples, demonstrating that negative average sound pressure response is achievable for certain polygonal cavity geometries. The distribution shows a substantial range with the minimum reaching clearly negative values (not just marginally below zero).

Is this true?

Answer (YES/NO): NO